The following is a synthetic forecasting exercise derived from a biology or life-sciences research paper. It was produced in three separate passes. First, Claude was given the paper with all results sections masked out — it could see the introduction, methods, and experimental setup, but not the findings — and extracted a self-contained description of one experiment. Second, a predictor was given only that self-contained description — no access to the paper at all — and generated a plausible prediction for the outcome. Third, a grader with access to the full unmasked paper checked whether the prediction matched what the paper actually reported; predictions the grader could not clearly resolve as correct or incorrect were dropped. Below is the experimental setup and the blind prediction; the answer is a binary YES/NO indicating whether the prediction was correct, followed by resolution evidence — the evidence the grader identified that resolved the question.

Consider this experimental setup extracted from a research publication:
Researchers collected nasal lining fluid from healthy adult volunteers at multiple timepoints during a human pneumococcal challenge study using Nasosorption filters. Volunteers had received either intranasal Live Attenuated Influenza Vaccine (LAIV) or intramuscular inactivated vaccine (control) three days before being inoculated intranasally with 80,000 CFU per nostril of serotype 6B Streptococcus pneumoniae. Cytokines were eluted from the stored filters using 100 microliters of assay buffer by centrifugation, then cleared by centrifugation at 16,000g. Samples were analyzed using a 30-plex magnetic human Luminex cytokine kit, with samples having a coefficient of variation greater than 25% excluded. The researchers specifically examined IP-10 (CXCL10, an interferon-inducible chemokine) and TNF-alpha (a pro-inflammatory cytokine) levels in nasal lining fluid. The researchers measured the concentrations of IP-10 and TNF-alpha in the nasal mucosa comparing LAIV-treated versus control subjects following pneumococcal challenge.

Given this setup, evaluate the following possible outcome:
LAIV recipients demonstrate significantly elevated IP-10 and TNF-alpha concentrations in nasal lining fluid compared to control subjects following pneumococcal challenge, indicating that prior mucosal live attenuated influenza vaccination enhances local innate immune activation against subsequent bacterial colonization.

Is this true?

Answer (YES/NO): NO